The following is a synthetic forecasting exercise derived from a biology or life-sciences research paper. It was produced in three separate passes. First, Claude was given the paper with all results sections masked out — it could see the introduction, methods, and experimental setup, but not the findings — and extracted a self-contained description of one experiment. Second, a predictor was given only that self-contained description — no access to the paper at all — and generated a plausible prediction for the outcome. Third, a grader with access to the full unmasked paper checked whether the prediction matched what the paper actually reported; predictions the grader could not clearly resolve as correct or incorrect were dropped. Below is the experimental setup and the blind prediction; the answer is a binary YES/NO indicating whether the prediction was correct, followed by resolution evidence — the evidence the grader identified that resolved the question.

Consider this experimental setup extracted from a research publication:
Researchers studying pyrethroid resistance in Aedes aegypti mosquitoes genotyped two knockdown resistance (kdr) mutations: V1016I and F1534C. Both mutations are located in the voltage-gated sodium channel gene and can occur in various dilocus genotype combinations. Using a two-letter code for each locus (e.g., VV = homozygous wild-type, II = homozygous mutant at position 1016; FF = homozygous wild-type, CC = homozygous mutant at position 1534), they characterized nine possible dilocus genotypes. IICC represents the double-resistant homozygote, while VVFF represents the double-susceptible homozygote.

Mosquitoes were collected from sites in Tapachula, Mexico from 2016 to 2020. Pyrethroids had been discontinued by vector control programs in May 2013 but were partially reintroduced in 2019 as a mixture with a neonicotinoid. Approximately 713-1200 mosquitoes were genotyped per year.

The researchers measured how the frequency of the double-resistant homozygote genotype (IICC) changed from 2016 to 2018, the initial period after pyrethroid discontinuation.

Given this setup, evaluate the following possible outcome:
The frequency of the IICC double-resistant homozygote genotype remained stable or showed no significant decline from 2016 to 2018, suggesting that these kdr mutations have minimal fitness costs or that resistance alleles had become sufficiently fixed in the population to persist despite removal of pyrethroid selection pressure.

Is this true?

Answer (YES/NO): NO